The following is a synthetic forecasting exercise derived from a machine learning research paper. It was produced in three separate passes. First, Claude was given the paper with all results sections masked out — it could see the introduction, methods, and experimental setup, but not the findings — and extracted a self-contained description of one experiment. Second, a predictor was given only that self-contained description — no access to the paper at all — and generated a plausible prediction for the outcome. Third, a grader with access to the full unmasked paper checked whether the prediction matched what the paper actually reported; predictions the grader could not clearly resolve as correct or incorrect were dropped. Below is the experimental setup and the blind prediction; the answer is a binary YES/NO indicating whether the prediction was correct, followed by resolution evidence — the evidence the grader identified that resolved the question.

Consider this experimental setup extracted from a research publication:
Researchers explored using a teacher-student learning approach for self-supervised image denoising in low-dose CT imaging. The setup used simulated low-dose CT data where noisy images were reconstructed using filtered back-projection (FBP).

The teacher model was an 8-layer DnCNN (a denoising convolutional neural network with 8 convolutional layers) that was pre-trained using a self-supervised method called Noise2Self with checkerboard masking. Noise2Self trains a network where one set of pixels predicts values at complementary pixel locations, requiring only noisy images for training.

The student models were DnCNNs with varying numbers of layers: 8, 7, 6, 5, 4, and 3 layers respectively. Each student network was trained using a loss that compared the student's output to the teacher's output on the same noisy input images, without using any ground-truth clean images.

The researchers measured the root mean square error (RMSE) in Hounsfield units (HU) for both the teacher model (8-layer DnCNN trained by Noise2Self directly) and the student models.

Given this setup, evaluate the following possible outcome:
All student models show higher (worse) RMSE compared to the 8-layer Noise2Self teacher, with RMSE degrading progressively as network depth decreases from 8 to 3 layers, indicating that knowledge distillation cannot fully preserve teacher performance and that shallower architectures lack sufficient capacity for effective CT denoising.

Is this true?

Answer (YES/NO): NO